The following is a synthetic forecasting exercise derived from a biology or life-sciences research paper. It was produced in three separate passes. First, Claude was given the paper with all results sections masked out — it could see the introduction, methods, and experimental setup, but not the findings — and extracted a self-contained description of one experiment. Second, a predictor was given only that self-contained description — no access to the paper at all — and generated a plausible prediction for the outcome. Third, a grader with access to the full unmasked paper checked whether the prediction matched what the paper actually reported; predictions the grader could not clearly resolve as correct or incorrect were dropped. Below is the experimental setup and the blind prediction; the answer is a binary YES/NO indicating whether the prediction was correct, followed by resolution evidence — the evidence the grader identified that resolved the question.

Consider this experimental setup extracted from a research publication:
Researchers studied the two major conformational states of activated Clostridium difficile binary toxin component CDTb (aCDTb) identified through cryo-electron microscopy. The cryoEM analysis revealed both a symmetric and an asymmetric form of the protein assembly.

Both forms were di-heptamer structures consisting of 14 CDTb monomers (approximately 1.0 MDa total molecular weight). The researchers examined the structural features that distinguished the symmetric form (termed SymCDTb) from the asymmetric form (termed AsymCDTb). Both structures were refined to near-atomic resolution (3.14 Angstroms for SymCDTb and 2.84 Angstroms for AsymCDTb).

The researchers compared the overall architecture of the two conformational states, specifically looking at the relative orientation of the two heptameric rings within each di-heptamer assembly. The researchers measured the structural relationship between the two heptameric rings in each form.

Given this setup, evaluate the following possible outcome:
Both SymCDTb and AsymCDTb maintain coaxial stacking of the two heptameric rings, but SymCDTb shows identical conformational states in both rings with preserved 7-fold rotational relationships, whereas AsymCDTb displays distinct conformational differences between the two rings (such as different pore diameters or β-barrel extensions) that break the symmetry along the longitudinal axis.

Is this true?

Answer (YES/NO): YES